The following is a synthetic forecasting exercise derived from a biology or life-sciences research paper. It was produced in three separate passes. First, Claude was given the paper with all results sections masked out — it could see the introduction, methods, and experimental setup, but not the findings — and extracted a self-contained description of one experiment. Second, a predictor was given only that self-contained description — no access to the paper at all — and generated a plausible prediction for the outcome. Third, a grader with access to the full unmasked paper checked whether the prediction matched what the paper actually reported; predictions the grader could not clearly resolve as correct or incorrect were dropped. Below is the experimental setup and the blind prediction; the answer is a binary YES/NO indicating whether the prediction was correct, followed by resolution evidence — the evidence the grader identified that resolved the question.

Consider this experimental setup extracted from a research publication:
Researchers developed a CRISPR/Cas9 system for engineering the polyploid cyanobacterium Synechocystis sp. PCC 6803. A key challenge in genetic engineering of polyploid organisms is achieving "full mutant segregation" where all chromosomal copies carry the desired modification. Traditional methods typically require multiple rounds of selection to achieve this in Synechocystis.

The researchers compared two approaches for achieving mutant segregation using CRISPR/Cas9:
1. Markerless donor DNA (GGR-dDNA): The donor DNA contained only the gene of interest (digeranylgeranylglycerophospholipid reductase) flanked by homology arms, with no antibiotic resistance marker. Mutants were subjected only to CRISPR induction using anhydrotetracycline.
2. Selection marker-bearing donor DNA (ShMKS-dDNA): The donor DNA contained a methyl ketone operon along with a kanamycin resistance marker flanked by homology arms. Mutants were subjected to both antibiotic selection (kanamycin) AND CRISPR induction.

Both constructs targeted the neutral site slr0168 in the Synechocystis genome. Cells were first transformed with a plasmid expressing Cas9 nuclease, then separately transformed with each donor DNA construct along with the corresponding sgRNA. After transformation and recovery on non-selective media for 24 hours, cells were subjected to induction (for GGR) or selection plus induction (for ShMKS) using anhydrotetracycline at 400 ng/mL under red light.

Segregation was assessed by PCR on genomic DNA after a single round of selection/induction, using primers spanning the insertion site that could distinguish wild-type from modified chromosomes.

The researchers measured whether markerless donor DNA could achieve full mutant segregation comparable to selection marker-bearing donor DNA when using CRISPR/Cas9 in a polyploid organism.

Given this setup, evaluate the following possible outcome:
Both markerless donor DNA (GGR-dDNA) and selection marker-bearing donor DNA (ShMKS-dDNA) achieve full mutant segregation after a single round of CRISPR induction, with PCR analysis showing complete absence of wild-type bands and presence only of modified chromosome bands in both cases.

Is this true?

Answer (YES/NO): YES